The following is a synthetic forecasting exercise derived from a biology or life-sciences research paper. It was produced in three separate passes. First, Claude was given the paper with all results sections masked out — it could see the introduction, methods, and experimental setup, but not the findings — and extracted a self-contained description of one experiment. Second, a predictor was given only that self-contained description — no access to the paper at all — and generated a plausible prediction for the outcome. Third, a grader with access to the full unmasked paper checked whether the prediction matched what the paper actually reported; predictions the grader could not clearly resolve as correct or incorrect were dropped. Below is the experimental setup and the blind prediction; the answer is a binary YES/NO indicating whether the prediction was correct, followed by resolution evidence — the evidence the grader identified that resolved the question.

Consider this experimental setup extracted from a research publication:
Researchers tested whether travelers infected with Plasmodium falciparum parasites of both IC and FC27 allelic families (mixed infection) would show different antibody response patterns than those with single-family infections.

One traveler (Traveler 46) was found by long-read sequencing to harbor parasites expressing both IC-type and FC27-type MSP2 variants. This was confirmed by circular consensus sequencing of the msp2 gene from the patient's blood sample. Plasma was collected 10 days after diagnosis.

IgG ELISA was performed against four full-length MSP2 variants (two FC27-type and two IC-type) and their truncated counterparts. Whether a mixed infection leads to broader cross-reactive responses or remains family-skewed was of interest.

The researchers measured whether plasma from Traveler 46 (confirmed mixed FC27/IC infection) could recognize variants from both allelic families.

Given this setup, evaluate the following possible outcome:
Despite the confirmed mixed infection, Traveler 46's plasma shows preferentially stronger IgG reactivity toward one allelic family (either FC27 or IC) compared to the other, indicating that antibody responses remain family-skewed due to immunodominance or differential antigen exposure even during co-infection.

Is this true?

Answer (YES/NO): NO